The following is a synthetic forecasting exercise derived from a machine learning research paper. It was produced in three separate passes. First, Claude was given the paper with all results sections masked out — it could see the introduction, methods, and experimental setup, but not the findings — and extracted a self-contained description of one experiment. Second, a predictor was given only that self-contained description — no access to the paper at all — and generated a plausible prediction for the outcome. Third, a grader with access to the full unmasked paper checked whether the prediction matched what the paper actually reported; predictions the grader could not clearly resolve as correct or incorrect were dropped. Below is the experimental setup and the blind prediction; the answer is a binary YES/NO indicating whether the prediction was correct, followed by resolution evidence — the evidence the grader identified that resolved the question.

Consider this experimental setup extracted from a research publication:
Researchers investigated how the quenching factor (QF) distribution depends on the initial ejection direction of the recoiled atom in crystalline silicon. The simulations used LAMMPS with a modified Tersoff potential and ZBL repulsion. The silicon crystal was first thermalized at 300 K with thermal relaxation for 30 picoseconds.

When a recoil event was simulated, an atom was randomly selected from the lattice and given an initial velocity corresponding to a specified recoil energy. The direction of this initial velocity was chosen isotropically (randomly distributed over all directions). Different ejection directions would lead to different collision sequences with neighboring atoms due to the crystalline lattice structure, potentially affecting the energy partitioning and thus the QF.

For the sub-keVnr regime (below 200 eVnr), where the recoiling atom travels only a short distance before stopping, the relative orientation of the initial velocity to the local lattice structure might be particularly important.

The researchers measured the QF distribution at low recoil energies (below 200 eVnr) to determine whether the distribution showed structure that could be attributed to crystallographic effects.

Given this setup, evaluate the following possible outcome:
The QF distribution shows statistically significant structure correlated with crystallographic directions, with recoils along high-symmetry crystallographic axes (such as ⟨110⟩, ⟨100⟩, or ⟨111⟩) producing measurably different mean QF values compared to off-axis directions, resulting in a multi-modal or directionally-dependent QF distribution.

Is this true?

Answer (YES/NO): YES